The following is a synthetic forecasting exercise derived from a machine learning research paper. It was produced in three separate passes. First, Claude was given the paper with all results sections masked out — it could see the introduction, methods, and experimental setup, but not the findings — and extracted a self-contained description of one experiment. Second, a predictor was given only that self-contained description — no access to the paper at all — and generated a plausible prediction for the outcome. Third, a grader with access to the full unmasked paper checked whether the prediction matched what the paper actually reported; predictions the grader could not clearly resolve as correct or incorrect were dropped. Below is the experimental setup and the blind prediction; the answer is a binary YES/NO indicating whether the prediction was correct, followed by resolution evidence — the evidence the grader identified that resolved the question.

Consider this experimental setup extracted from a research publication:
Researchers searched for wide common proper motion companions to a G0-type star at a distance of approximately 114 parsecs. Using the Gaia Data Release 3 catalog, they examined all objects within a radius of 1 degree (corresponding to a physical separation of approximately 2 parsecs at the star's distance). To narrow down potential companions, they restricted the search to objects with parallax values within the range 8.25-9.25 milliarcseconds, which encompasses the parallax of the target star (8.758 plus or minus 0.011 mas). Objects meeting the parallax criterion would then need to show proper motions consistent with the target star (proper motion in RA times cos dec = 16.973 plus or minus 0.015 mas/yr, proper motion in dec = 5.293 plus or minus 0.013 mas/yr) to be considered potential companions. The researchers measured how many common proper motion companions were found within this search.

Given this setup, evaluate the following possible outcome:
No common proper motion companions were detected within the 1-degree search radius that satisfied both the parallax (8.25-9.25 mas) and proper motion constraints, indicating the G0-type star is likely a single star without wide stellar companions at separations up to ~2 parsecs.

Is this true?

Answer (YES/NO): YES